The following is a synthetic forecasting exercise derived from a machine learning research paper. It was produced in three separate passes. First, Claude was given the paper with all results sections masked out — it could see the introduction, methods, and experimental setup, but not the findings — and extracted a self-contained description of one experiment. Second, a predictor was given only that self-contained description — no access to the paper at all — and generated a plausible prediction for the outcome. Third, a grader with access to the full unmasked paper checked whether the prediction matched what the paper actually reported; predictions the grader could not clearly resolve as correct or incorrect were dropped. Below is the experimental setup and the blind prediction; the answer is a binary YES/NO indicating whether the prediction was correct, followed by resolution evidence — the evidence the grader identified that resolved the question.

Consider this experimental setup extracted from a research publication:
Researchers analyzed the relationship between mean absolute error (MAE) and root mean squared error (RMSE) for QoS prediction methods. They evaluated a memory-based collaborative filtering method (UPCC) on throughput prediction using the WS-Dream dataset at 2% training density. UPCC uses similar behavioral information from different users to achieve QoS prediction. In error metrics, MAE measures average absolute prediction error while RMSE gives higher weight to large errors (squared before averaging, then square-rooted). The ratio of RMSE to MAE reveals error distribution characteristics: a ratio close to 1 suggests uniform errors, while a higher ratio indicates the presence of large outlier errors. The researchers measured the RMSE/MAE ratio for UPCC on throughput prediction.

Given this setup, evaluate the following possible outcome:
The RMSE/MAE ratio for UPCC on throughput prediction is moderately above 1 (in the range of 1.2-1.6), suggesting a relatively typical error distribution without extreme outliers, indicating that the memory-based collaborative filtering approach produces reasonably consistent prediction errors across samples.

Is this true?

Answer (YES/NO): NO